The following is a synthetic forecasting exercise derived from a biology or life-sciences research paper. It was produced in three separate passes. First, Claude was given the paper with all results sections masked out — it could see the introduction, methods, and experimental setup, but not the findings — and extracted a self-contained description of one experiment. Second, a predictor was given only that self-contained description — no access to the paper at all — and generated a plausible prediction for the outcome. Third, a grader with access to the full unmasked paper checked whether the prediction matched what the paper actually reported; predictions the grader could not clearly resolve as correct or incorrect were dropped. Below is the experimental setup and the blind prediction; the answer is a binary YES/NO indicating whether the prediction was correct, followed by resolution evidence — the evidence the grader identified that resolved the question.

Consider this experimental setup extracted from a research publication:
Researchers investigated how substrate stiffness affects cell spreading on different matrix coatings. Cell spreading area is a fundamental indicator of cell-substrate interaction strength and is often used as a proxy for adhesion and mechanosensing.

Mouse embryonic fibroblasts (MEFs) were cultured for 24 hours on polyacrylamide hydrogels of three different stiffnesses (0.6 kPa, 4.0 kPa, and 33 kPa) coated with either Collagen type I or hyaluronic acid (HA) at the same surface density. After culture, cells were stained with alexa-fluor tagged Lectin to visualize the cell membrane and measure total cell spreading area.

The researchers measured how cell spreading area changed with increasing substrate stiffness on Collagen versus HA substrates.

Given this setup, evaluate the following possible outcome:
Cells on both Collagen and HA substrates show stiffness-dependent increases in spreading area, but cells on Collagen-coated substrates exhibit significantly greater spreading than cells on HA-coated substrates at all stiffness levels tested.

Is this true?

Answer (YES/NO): NO